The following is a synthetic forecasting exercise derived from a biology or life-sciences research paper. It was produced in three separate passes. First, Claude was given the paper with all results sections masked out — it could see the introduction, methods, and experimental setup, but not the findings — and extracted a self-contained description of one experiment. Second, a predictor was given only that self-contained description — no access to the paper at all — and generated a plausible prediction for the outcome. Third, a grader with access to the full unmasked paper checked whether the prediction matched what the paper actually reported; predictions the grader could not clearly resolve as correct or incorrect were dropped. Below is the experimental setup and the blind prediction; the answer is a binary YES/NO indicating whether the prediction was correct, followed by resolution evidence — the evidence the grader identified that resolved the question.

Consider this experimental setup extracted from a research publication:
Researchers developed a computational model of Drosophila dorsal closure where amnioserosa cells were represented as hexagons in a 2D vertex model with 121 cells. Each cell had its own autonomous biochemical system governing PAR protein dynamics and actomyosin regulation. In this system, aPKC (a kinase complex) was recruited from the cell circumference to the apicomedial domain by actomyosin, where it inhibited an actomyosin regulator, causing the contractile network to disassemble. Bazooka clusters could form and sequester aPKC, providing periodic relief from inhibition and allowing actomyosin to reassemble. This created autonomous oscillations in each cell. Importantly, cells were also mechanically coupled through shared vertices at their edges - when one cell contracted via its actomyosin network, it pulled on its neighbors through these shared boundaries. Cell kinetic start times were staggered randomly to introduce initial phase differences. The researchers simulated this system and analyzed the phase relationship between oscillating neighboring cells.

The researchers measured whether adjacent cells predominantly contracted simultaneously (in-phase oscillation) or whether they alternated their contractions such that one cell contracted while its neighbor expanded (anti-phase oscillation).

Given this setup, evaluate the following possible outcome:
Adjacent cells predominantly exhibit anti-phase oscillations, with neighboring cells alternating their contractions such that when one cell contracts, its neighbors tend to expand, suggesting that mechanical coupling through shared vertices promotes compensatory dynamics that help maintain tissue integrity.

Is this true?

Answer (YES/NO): YES